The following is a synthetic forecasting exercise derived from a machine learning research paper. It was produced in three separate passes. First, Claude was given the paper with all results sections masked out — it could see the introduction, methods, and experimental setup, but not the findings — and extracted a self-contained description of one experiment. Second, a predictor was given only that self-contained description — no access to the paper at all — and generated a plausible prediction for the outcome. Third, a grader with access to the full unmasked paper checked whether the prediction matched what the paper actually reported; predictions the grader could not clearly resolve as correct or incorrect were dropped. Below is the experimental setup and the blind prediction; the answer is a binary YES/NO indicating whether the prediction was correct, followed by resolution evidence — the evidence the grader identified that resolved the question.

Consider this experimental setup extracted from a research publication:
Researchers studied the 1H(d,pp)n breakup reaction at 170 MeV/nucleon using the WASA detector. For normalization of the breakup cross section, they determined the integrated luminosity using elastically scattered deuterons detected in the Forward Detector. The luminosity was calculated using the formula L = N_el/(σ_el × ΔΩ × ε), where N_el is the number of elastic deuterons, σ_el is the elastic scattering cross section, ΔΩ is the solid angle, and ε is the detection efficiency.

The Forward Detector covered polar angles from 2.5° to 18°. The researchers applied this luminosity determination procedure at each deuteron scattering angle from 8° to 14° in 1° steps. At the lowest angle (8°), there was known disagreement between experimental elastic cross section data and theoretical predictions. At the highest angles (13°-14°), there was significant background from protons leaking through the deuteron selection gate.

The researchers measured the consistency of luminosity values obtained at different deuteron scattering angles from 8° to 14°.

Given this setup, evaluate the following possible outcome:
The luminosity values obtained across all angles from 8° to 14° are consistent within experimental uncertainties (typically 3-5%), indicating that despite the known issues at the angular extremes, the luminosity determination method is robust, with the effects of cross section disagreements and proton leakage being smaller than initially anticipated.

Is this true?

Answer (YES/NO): NO